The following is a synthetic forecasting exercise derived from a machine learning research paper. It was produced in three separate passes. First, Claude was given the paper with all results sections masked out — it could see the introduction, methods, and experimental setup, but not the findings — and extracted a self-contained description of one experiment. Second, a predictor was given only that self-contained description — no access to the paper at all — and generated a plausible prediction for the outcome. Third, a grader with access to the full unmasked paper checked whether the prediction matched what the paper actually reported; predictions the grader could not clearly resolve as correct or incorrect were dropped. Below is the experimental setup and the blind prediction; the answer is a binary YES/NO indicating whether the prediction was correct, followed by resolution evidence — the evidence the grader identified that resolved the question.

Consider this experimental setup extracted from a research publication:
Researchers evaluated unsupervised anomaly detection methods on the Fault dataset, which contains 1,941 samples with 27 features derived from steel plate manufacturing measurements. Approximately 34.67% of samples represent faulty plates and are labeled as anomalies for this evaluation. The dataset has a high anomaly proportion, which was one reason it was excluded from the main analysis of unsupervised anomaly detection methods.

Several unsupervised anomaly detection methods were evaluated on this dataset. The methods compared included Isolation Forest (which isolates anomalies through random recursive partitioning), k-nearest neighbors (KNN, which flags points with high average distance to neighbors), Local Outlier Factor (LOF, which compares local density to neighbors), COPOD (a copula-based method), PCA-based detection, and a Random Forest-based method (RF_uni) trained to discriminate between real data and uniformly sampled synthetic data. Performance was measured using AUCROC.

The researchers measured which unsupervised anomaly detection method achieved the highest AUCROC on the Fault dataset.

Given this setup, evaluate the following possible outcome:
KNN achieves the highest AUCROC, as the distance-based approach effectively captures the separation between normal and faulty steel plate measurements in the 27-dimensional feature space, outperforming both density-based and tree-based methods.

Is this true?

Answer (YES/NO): YES